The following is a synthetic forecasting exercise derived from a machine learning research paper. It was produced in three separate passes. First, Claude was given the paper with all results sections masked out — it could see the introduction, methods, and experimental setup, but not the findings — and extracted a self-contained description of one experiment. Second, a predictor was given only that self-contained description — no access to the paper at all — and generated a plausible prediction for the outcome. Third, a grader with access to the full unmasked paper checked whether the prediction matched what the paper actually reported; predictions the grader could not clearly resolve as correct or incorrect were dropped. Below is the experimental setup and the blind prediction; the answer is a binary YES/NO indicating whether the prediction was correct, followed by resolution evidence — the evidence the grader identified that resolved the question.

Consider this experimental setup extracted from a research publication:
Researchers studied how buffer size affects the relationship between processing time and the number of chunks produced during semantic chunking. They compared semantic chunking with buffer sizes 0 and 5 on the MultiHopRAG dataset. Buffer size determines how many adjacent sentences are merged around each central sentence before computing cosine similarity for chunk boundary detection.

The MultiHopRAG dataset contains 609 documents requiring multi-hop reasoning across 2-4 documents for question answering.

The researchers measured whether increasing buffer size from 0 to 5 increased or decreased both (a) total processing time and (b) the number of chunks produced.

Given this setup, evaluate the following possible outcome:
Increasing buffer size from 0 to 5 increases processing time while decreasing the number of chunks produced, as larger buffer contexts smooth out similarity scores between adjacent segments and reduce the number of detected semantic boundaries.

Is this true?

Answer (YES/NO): YES